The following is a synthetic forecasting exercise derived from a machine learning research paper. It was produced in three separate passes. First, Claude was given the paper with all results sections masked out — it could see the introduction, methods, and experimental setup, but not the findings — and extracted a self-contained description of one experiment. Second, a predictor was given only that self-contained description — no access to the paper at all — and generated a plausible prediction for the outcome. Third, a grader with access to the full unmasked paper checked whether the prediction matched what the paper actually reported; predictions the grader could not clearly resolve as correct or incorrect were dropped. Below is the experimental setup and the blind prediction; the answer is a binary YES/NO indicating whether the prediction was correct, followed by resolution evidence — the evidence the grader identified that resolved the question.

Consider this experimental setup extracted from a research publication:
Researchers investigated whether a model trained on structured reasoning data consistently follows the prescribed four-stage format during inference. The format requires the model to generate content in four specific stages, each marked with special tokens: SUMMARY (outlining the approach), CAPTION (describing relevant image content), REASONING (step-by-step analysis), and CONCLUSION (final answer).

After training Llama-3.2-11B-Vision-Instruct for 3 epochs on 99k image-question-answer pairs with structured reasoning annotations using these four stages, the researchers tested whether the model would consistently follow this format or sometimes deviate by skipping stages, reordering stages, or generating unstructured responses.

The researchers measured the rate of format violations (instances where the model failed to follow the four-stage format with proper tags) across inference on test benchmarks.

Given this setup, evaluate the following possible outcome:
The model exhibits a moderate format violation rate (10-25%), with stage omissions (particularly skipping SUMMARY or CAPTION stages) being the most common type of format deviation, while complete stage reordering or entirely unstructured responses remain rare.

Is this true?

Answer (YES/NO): NO